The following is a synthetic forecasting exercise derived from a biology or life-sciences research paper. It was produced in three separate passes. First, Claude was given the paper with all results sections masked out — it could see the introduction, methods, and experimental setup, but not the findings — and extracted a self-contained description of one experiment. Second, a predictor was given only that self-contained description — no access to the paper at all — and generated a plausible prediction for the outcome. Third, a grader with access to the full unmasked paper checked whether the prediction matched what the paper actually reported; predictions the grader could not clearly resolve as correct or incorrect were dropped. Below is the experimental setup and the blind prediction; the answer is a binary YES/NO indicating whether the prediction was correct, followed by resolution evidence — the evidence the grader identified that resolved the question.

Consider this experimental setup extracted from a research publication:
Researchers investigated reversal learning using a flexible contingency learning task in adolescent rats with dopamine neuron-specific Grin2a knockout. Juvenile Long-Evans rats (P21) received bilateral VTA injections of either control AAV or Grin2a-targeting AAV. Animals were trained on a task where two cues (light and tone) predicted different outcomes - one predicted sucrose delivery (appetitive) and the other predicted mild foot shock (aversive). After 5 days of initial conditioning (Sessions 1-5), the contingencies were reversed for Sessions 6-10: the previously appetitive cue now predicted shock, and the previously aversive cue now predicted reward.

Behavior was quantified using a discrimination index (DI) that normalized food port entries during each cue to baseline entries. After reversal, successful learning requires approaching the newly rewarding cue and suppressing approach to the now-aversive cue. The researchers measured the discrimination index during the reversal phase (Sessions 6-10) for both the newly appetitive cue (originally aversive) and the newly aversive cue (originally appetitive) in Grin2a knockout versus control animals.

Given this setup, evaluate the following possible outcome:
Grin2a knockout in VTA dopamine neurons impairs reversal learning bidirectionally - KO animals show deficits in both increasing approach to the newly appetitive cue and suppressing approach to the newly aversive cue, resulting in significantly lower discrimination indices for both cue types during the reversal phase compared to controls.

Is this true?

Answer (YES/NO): NO